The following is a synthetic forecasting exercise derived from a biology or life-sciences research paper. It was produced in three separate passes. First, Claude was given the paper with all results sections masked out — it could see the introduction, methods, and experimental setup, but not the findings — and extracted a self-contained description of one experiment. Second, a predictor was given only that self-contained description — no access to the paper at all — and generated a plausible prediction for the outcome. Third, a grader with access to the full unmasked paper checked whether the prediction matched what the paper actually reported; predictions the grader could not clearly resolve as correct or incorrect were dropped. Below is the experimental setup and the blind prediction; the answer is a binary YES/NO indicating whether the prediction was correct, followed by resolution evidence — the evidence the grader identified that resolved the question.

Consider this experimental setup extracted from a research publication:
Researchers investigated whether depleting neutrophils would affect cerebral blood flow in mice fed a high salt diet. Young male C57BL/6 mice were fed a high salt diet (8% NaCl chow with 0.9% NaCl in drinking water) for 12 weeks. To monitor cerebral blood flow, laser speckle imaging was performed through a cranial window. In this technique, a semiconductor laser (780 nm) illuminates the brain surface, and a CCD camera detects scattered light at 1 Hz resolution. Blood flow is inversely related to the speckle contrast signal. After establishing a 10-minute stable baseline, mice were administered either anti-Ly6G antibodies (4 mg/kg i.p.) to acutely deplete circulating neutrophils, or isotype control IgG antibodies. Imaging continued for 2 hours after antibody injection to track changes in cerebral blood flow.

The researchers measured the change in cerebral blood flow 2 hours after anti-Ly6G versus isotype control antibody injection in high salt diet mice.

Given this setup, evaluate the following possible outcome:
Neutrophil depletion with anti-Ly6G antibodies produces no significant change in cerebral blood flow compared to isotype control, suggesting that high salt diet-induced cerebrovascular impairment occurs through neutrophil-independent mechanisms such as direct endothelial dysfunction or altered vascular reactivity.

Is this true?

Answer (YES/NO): NO